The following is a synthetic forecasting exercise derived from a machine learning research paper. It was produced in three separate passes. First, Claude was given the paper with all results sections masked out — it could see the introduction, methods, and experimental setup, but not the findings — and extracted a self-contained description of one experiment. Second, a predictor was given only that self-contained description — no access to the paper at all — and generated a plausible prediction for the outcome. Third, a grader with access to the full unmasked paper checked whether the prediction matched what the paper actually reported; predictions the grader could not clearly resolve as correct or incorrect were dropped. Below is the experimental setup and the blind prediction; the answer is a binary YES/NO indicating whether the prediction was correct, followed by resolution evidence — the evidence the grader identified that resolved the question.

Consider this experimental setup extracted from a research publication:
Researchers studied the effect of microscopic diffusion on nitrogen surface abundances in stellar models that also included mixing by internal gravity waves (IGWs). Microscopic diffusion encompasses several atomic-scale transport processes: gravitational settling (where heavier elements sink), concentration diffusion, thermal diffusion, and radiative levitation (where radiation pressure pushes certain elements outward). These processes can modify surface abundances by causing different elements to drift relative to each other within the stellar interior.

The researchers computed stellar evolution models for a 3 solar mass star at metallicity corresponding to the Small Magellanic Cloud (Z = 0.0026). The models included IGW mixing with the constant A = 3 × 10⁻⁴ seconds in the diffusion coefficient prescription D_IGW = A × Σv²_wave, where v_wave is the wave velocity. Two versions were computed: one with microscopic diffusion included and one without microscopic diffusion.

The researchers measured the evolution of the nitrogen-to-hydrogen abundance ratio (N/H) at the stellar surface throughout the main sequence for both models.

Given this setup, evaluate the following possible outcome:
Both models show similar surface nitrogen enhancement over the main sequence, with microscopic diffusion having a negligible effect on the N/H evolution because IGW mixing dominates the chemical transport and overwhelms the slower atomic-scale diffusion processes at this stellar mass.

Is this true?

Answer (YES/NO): YES